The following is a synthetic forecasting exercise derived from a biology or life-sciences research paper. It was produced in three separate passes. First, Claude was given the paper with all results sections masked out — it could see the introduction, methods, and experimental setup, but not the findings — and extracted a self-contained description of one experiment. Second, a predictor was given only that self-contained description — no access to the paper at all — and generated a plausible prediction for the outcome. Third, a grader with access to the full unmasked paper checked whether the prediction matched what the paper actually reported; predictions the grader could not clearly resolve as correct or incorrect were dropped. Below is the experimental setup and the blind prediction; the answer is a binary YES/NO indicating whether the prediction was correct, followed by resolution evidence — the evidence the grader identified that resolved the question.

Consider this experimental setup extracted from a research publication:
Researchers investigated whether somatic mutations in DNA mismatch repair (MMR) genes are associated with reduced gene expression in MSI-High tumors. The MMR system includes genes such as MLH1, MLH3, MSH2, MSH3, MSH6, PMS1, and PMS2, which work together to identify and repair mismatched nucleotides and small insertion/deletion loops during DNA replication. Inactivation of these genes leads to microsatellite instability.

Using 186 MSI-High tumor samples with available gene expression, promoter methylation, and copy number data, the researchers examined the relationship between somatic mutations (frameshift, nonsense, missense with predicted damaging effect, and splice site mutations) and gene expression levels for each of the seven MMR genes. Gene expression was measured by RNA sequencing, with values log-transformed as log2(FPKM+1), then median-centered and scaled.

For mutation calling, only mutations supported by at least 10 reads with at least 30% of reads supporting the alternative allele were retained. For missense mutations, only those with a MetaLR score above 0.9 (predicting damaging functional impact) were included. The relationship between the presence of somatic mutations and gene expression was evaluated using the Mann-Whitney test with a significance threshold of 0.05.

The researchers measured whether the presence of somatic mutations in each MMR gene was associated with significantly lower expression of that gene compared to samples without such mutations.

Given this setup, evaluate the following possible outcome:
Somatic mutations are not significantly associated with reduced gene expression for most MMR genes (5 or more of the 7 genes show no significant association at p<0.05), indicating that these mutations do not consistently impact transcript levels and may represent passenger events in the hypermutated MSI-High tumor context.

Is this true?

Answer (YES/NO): NO